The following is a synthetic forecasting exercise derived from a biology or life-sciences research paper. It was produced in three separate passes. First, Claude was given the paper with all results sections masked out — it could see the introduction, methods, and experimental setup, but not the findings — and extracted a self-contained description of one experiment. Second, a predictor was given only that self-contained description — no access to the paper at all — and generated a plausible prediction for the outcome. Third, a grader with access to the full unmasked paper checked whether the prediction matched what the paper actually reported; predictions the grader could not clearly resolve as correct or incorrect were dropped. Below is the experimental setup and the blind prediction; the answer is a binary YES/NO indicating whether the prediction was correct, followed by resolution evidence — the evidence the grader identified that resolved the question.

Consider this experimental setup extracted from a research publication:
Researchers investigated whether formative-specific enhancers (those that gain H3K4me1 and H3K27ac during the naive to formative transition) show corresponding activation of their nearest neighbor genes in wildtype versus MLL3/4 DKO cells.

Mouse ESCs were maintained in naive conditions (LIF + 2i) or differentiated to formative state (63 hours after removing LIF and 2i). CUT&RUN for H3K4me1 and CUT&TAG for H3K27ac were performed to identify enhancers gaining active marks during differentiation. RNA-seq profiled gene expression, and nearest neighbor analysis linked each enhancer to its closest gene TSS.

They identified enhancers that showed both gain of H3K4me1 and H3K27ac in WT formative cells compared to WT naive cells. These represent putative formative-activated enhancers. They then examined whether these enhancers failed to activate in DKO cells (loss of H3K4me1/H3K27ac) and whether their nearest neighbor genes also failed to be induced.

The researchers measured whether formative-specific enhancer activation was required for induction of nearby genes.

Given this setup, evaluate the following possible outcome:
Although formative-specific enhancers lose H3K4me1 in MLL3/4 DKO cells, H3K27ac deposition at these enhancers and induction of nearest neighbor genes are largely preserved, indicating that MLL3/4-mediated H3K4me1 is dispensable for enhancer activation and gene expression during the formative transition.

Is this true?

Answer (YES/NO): NO